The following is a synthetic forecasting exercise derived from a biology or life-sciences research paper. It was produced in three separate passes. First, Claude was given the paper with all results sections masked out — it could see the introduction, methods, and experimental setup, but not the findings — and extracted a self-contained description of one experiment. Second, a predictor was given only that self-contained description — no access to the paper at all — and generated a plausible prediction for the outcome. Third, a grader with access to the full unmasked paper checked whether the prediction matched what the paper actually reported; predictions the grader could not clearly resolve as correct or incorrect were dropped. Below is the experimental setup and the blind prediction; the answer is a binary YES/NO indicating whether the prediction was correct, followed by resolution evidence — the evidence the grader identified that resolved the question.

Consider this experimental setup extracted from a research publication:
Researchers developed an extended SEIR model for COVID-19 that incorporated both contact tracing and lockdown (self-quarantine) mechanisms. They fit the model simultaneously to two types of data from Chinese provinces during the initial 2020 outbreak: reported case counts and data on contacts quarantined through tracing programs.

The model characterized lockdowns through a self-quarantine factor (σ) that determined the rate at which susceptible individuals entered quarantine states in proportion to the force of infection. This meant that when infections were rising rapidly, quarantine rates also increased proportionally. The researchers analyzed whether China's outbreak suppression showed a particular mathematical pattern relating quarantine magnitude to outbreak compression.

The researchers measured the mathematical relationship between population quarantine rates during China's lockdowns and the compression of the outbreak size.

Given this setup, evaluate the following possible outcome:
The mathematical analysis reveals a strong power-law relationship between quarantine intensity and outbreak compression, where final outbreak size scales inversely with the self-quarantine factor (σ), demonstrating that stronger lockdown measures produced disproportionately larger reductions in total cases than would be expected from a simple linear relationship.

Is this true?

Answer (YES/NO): NO